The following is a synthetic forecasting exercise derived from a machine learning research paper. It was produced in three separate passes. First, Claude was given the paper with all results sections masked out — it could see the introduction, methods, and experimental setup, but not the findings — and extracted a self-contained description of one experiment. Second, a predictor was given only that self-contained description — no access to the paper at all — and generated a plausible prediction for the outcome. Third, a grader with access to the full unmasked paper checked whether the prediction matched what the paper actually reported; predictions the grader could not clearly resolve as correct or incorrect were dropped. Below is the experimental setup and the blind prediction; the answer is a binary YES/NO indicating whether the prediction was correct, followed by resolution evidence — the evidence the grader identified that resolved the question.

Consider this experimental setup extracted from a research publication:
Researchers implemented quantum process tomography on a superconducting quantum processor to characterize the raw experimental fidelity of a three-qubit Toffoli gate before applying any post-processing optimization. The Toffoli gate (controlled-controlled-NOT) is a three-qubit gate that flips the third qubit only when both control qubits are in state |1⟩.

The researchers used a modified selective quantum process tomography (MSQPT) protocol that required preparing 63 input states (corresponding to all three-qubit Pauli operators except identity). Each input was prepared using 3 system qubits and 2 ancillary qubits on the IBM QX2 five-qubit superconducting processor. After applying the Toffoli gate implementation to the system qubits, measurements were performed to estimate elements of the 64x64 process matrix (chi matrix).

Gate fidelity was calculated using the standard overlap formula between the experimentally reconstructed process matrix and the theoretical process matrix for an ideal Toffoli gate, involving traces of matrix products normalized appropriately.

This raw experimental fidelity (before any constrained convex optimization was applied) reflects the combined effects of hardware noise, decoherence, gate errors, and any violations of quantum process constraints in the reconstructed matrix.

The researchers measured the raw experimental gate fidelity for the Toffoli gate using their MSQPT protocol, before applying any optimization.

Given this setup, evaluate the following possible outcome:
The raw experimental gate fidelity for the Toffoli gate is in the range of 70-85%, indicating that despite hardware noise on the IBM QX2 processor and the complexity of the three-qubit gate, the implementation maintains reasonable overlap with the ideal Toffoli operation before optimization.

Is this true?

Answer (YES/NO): NO